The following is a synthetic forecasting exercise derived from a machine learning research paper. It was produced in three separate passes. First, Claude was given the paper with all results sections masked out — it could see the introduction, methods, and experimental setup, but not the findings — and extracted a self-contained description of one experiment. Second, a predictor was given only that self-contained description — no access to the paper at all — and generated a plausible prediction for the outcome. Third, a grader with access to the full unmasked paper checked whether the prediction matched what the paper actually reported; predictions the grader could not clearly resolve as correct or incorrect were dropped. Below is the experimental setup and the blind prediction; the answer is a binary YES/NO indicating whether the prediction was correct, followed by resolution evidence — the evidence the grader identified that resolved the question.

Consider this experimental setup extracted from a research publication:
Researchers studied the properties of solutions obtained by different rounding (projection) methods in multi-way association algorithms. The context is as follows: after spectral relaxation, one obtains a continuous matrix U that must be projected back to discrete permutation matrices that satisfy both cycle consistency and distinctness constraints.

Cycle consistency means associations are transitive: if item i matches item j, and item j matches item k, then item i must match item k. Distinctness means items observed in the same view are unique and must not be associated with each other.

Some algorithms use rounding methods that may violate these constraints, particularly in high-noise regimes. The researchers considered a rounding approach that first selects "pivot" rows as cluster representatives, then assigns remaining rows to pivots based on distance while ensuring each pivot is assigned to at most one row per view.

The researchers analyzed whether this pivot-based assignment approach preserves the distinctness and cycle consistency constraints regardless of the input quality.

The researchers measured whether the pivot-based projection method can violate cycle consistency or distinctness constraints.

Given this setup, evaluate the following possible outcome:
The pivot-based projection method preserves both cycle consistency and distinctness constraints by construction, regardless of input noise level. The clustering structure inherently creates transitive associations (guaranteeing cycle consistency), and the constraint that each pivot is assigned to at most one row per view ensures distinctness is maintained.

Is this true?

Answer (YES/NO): YES